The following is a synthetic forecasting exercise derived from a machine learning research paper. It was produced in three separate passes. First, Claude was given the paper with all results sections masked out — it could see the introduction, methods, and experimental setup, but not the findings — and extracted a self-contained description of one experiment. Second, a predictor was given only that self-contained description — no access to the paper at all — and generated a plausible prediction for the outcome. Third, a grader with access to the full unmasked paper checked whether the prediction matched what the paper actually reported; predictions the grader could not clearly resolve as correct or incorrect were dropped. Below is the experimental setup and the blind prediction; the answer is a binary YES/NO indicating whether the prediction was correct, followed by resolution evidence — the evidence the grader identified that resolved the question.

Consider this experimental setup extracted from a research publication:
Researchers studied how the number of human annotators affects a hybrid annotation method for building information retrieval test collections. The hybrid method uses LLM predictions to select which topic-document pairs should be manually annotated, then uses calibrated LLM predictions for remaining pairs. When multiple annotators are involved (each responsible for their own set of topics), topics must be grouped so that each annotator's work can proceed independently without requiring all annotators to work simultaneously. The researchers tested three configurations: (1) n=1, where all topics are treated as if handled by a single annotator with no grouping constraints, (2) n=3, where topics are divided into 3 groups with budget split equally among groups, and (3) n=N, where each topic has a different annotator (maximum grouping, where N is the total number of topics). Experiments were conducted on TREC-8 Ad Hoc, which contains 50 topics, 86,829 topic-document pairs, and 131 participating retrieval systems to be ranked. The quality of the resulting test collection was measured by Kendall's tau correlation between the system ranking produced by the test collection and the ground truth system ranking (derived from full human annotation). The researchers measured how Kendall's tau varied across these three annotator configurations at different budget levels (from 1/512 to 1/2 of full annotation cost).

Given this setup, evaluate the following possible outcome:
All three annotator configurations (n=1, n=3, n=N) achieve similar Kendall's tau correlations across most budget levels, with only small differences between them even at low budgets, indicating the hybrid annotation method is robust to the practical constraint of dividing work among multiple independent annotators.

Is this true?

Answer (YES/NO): YES